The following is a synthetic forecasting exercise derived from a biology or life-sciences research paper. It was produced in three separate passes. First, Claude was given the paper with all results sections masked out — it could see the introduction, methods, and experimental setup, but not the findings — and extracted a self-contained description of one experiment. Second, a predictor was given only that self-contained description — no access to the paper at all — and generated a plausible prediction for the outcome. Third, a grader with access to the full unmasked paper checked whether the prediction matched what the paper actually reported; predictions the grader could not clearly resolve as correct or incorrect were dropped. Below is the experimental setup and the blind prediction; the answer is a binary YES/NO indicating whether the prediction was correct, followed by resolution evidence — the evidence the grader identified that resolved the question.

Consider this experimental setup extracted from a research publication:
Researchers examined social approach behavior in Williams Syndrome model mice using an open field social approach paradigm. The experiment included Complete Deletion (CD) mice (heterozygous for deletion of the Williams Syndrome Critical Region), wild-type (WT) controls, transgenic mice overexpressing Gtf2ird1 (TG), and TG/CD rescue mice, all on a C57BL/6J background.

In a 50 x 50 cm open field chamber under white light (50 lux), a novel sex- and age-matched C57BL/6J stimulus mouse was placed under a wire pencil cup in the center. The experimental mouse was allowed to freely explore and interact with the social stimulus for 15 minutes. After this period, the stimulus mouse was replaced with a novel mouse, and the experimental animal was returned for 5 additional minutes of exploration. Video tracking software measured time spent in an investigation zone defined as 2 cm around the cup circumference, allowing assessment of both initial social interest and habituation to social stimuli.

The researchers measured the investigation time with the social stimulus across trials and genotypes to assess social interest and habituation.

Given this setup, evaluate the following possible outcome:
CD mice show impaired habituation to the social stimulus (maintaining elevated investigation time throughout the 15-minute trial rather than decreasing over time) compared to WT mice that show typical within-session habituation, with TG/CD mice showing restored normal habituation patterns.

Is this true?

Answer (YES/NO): NO